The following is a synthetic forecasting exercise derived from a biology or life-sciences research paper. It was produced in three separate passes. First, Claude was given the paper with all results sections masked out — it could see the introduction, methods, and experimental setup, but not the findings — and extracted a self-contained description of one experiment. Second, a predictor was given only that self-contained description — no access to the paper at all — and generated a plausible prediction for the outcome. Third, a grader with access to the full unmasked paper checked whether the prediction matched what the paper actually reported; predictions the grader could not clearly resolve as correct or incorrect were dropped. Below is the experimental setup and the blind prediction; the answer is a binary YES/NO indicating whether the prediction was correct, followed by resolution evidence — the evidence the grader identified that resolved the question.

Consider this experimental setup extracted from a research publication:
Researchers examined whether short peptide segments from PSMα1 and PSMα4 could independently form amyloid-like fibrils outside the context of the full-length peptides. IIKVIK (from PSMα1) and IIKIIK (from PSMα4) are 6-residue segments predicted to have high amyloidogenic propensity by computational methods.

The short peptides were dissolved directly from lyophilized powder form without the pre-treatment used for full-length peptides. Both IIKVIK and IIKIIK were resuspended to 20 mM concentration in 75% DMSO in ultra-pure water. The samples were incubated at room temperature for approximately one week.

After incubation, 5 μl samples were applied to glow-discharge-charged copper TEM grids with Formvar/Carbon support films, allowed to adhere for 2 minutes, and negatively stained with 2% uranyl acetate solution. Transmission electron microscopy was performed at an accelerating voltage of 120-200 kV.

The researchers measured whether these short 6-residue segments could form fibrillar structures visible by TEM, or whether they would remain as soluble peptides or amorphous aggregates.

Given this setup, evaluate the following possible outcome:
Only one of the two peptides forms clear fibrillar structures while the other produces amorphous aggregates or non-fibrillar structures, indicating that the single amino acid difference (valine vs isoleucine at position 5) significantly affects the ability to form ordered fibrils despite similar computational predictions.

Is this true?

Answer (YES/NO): NO